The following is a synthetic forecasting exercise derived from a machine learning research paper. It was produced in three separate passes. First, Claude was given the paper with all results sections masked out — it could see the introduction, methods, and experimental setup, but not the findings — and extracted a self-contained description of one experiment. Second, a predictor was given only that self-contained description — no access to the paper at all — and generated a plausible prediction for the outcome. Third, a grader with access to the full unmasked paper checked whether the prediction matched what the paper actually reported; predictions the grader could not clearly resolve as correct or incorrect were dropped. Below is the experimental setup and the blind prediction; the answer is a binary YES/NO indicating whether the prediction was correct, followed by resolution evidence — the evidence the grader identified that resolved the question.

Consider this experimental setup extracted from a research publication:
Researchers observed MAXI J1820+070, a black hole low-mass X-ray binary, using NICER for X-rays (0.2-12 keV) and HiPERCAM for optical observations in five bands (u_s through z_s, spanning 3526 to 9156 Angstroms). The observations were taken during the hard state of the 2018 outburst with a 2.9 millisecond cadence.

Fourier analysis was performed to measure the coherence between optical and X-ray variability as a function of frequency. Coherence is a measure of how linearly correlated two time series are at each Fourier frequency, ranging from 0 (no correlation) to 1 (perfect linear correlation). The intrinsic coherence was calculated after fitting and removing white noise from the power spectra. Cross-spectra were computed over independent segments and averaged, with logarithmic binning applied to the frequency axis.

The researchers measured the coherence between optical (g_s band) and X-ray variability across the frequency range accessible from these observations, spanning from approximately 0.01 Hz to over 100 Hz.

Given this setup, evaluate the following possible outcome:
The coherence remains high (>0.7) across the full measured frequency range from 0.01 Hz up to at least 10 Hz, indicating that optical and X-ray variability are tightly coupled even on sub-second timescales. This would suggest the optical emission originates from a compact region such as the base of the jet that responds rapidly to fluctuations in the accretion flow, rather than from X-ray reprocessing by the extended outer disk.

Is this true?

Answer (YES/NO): NO